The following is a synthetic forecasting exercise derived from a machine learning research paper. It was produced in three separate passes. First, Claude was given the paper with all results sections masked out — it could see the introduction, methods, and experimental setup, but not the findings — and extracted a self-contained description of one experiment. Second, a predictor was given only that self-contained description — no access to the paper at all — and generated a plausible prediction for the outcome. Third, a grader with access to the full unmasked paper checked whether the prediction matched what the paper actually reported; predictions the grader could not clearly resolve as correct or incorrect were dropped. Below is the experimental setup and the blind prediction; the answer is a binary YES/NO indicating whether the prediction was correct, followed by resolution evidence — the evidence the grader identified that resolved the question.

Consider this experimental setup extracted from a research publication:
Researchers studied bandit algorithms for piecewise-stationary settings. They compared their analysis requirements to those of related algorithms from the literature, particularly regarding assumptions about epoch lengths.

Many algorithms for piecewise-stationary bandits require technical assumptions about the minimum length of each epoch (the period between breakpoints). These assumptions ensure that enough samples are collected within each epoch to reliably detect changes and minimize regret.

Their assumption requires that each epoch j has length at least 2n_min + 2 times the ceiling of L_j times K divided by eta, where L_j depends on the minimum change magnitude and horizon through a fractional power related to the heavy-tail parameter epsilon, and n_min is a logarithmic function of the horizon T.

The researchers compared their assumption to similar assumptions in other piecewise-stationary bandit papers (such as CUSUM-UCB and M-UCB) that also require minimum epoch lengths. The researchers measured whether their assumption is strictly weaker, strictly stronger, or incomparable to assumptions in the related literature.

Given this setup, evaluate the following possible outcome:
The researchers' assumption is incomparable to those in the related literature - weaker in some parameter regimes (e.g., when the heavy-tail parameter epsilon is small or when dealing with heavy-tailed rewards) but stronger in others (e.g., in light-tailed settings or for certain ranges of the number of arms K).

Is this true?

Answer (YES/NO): NO